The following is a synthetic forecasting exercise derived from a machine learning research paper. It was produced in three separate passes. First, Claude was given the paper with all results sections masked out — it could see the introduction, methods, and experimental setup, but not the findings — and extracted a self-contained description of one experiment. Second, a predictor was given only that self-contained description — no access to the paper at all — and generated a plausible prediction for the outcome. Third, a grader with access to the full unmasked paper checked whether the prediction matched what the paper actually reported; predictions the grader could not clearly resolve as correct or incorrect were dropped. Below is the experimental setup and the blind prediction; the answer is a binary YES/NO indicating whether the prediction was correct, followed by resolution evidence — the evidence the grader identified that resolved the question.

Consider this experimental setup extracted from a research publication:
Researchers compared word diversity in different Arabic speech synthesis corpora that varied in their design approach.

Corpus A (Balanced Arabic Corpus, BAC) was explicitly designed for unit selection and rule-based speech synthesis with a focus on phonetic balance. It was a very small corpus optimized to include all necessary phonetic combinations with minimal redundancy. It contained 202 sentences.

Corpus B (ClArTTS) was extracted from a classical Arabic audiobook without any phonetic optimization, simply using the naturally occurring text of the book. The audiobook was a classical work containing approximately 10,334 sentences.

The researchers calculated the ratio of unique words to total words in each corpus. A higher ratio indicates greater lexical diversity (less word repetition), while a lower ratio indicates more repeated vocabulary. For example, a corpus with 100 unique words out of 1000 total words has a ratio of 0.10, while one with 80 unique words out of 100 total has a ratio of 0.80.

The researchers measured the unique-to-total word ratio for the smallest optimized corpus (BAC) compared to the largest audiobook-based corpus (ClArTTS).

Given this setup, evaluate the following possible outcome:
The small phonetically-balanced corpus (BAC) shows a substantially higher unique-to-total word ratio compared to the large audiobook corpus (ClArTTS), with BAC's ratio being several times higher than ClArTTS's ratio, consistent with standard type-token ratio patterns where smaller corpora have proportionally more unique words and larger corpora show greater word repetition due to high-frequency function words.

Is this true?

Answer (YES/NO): NO